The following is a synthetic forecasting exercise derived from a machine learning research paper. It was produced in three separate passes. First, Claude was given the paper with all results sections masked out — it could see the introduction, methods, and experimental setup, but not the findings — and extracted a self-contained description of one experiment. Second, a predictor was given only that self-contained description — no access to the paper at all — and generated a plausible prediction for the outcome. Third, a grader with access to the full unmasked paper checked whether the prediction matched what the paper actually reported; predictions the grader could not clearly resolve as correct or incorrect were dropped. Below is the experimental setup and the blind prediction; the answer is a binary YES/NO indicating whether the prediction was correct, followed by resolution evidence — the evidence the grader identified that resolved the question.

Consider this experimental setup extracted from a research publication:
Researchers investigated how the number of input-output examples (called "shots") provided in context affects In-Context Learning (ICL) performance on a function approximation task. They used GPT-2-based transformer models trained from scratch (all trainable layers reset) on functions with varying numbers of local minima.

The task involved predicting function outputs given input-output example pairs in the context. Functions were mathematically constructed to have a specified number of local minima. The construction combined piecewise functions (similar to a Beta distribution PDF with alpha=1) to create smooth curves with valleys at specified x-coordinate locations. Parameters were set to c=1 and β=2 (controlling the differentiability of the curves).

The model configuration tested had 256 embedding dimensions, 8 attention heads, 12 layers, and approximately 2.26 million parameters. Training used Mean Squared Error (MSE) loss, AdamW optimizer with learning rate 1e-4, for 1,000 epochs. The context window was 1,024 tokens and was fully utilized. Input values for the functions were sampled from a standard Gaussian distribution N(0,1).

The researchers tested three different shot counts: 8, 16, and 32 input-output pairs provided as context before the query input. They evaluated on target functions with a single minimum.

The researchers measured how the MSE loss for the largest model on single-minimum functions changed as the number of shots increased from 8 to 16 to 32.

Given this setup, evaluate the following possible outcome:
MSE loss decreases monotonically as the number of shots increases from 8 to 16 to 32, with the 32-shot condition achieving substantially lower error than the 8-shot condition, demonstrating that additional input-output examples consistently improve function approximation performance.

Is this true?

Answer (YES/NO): YES